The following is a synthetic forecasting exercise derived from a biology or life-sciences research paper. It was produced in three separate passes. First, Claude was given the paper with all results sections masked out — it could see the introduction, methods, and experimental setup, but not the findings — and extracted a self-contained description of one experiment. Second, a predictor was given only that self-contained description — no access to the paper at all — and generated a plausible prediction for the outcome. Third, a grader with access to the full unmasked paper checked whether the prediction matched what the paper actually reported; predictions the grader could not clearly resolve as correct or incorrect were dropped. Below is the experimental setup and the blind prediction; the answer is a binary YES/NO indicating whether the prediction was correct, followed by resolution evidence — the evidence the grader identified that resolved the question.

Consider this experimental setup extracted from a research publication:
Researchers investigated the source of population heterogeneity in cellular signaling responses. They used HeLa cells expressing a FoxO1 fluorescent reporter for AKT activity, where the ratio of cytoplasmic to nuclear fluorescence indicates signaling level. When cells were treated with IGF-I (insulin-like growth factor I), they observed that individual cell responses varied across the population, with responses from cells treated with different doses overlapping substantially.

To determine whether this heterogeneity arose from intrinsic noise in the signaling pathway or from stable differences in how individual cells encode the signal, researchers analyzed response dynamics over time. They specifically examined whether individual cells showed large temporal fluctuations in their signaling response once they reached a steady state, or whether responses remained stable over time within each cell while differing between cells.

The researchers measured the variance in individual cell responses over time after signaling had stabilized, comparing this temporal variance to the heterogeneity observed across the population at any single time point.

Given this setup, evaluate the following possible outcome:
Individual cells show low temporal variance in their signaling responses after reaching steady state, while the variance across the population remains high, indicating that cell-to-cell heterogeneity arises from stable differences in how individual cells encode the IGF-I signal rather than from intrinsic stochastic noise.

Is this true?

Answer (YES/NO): YES